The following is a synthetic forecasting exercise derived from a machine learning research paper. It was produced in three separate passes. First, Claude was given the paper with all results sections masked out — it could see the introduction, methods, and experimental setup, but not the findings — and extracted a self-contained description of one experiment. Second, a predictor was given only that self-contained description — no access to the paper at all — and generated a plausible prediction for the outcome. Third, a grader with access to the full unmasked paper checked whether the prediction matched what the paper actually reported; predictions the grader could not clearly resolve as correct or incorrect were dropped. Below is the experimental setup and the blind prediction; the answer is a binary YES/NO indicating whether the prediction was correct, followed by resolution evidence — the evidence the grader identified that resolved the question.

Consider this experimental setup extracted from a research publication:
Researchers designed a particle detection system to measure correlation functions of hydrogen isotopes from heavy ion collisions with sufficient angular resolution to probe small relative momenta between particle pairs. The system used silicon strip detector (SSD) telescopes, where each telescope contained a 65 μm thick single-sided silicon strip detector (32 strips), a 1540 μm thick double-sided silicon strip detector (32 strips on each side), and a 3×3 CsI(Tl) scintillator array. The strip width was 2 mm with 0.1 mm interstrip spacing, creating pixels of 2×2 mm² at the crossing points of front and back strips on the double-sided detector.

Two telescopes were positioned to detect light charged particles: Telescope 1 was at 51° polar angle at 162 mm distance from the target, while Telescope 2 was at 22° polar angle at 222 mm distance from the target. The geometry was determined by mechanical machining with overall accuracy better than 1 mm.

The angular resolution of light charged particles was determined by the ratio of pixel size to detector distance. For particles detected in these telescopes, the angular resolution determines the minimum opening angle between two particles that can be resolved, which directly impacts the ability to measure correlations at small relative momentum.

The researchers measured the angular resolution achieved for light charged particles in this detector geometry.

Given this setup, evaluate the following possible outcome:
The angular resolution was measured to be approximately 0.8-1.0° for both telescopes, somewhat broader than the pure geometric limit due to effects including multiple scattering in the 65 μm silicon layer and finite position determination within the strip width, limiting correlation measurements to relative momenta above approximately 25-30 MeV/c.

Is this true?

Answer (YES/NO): NO